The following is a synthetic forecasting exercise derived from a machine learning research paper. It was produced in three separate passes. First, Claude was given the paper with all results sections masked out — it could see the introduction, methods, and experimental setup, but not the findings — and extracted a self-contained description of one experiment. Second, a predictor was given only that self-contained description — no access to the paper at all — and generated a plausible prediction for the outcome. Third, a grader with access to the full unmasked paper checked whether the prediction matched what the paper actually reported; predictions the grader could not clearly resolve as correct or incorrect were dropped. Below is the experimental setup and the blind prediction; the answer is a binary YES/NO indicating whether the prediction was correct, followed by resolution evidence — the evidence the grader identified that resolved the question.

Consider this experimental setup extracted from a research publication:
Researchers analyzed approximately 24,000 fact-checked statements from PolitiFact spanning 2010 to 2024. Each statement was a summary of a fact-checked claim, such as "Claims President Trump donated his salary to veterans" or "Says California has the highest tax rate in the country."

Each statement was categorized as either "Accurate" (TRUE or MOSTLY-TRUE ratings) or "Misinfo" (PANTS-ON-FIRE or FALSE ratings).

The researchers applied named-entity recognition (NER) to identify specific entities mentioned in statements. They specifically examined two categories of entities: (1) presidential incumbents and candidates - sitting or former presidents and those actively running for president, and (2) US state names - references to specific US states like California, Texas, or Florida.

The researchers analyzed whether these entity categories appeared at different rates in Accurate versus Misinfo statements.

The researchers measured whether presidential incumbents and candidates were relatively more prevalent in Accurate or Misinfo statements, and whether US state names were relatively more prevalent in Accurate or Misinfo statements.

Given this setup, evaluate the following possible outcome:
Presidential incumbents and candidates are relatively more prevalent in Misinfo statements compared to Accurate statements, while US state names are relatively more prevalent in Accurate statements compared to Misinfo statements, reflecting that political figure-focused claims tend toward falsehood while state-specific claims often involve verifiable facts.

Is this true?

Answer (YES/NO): YES